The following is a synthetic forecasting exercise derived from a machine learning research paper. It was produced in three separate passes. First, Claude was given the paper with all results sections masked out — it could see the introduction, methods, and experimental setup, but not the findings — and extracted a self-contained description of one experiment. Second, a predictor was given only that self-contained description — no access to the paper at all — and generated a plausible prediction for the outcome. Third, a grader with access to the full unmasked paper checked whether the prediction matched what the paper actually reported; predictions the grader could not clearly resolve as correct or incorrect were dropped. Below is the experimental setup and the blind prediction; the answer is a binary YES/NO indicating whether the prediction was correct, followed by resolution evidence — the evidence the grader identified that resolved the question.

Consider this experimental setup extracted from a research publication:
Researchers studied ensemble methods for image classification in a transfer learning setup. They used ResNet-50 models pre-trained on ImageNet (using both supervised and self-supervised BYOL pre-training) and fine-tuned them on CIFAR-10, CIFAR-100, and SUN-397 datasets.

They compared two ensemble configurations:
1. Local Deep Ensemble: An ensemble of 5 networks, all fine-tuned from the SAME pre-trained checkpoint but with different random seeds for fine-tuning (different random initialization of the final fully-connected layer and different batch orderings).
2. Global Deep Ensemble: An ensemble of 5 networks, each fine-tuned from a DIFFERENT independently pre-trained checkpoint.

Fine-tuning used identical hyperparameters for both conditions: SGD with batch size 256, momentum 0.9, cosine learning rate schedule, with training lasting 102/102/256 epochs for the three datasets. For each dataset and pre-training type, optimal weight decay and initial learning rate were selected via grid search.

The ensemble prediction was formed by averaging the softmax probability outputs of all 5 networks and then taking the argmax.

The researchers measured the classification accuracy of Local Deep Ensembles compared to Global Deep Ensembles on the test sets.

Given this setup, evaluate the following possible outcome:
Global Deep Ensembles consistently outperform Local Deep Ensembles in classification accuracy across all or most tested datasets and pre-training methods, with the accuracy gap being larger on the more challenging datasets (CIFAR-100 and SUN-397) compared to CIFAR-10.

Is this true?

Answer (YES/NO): YES